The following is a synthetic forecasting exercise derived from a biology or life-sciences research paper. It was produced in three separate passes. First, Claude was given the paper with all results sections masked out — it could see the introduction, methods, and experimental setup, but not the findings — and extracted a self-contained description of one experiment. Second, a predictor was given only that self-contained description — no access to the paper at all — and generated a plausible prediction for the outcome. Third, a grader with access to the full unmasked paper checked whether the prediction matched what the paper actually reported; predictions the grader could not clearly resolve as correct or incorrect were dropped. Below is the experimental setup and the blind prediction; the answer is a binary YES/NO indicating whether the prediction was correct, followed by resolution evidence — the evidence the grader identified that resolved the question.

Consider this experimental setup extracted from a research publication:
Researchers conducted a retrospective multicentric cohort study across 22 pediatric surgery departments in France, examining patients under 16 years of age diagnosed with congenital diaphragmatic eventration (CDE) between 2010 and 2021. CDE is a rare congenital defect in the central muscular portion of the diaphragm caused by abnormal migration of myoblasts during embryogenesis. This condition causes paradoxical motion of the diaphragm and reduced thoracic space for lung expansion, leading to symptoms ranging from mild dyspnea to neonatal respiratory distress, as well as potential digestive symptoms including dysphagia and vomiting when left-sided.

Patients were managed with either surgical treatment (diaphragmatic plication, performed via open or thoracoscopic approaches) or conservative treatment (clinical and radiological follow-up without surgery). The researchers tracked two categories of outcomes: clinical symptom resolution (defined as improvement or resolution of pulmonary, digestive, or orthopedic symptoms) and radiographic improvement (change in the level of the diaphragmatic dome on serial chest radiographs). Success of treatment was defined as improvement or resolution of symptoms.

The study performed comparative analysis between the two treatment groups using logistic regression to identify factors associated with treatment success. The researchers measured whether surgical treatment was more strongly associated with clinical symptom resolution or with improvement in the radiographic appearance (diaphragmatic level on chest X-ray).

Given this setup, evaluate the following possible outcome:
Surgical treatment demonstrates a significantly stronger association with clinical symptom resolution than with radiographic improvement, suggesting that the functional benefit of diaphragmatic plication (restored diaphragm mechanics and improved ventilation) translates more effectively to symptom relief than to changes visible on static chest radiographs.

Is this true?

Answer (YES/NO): NO